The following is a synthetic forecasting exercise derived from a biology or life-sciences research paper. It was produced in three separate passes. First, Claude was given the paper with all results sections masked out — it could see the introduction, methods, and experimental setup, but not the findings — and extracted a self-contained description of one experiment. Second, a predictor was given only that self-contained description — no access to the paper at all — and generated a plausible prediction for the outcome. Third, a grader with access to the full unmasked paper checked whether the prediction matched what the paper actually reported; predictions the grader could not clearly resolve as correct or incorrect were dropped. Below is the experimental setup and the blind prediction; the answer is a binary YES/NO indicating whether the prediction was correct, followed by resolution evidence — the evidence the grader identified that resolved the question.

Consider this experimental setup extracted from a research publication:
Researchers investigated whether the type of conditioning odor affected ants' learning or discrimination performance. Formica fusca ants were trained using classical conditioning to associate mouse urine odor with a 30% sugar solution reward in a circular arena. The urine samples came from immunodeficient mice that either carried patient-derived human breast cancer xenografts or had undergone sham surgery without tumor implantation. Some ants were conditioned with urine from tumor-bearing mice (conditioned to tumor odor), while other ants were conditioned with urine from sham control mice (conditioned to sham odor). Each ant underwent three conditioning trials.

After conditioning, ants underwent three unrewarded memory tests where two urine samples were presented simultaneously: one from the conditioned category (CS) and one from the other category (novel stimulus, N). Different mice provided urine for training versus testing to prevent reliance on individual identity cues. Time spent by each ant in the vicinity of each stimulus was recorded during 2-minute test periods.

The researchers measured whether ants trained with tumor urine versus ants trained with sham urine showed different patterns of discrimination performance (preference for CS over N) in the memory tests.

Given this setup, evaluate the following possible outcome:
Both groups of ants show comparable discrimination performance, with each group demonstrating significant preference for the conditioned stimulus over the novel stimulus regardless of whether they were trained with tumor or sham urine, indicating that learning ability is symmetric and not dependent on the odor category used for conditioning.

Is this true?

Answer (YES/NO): YES